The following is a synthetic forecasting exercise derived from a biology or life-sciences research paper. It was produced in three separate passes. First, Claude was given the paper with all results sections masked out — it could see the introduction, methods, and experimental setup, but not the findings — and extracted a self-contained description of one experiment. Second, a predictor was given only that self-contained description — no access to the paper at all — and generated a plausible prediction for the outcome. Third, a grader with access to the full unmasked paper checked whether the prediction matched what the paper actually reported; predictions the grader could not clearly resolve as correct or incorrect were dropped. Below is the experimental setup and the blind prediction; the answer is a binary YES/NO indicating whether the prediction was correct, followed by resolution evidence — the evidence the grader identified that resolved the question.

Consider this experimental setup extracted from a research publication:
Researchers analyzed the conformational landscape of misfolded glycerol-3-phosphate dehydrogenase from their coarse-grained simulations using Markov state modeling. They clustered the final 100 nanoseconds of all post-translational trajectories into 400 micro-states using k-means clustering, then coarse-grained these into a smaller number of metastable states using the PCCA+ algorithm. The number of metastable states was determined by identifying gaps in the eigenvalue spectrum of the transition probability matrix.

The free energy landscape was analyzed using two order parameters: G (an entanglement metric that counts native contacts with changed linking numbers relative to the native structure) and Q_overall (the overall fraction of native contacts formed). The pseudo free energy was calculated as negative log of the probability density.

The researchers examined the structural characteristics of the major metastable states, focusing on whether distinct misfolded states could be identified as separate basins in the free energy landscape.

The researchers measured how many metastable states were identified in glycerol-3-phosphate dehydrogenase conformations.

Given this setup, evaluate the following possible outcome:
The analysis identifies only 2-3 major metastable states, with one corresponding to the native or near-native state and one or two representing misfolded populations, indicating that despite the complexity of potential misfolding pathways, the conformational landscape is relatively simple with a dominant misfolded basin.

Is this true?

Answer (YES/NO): NO